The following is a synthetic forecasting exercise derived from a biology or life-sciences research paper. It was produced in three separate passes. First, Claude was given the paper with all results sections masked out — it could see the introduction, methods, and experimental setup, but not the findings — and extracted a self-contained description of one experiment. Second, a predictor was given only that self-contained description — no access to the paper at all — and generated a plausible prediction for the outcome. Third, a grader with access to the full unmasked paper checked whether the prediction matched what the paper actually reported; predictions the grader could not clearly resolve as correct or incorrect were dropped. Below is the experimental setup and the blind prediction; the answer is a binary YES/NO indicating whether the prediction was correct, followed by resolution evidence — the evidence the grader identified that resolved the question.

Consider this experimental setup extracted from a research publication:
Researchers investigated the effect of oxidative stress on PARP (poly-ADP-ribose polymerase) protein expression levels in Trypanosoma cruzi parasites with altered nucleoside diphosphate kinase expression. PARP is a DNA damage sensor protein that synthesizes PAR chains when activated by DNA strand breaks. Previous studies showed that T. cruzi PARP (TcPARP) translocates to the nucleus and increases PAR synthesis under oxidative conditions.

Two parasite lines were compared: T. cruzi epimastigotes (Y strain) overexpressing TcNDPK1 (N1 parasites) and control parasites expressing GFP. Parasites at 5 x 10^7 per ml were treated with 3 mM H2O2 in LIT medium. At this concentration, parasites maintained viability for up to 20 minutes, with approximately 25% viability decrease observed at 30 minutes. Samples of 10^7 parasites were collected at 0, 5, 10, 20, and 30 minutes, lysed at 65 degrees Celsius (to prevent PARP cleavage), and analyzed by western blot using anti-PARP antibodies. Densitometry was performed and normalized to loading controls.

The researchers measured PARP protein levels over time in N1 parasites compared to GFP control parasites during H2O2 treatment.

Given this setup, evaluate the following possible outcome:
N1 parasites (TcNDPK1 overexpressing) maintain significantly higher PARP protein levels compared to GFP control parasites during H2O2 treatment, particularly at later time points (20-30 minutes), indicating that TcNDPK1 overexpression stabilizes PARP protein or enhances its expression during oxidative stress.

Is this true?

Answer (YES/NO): YES